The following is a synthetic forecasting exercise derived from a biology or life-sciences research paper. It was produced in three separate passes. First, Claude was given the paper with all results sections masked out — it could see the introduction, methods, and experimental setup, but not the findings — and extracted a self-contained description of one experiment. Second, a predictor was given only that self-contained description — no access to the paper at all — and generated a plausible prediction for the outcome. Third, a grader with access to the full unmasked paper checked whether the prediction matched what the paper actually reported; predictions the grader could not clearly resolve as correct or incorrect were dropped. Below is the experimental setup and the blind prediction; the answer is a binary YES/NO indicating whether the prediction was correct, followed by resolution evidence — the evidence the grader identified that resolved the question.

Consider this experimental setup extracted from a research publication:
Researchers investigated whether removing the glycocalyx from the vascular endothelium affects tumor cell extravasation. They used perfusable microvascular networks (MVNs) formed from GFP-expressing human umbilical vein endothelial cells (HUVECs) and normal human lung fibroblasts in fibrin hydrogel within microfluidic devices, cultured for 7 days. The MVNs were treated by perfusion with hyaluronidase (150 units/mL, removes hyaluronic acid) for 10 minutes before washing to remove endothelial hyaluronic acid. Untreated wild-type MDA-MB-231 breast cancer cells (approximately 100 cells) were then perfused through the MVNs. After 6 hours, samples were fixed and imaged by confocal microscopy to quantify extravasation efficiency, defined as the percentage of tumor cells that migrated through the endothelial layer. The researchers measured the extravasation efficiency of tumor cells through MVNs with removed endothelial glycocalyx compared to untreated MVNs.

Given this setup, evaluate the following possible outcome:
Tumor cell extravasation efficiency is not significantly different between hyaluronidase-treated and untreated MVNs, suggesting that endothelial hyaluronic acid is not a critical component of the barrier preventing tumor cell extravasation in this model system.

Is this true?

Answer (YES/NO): NO